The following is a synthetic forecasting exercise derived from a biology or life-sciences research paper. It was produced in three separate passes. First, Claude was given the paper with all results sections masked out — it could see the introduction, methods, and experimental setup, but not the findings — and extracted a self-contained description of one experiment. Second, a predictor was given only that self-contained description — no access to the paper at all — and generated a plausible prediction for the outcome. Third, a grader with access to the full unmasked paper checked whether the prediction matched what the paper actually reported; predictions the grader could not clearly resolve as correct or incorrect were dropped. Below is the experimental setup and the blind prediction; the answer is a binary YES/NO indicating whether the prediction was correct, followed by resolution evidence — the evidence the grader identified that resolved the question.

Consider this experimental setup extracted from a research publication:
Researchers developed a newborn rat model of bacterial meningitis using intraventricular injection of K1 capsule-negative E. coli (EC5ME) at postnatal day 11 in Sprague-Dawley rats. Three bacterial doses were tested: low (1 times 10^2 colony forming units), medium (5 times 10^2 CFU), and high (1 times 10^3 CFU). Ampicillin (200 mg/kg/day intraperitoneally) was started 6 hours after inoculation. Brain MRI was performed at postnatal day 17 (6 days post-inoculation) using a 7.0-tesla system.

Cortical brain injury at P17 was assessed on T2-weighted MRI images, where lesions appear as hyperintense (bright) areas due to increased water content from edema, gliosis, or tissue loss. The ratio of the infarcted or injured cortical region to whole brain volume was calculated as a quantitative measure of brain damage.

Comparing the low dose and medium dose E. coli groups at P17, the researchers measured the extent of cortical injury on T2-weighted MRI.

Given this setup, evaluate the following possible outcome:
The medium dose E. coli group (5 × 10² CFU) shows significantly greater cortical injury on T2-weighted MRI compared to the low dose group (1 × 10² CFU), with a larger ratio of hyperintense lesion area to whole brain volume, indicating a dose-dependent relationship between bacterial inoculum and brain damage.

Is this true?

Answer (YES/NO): NO